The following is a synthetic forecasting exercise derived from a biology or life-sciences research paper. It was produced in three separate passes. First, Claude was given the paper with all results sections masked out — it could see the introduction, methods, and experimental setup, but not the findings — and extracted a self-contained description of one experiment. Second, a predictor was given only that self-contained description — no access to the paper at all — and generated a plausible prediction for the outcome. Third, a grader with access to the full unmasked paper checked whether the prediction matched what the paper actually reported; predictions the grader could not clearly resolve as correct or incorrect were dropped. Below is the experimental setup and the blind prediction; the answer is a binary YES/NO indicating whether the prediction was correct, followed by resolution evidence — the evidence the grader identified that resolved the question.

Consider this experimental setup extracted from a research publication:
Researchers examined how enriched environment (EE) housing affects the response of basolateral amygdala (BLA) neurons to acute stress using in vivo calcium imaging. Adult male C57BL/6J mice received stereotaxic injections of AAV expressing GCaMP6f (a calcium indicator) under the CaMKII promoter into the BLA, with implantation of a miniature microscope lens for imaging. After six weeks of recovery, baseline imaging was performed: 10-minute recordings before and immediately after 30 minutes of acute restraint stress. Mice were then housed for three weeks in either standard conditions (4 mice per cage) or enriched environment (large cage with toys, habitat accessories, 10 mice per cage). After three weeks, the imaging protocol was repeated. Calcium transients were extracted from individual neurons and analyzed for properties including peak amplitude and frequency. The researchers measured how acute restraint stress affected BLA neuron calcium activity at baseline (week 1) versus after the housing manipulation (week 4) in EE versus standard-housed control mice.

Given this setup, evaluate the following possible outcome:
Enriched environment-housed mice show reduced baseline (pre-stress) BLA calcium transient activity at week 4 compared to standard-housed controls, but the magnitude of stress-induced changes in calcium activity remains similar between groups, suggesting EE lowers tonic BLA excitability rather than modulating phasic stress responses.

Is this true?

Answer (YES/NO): NO